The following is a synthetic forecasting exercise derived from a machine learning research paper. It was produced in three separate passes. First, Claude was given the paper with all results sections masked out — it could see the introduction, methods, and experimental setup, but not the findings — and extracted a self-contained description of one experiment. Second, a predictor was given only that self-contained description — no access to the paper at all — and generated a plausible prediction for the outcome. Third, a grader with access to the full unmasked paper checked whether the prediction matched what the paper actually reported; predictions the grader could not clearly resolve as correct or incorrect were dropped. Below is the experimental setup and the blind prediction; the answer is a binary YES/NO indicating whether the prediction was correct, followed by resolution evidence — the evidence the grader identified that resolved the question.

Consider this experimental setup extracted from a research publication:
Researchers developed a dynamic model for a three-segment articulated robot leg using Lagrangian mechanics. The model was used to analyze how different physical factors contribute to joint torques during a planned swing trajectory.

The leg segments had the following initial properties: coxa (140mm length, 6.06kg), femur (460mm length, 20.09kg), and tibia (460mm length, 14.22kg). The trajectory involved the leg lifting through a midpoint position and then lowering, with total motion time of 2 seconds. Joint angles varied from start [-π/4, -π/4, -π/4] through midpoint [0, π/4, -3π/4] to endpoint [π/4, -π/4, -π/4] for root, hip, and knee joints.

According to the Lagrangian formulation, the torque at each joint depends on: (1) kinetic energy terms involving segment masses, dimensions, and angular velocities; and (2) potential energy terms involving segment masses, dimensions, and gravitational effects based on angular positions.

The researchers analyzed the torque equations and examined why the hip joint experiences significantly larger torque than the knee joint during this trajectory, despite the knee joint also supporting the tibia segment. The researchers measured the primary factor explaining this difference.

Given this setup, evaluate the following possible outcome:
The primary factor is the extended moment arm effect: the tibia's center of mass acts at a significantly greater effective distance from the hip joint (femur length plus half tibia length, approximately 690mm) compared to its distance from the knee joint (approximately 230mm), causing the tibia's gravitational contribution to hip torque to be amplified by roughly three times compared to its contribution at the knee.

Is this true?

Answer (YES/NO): NO